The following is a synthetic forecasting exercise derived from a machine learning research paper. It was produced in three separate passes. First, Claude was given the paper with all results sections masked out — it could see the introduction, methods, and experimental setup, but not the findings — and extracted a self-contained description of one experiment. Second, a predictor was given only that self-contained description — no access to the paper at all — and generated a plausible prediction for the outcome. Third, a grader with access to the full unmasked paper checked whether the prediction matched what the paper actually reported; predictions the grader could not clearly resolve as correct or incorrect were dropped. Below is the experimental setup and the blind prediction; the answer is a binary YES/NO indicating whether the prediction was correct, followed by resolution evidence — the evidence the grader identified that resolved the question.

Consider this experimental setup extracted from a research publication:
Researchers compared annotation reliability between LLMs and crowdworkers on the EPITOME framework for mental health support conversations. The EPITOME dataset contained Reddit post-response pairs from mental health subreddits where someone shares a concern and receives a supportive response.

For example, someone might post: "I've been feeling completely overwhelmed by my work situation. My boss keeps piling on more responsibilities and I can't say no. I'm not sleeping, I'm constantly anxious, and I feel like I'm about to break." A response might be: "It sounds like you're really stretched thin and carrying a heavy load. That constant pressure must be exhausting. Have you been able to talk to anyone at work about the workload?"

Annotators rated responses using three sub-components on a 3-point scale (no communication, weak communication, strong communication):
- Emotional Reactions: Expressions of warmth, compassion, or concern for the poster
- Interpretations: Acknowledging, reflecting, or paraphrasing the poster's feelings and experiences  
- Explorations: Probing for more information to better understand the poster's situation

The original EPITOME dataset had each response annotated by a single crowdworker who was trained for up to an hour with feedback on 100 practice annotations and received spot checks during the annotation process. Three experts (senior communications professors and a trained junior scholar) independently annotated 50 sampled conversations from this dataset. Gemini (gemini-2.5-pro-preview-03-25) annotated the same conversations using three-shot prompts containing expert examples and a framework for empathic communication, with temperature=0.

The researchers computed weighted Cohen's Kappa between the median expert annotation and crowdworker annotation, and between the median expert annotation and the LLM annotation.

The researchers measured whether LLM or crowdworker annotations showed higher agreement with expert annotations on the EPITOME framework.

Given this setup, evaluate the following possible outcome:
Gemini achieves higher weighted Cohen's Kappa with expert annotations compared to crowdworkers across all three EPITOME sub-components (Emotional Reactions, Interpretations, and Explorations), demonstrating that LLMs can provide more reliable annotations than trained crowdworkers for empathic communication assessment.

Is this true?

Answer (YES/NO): NO